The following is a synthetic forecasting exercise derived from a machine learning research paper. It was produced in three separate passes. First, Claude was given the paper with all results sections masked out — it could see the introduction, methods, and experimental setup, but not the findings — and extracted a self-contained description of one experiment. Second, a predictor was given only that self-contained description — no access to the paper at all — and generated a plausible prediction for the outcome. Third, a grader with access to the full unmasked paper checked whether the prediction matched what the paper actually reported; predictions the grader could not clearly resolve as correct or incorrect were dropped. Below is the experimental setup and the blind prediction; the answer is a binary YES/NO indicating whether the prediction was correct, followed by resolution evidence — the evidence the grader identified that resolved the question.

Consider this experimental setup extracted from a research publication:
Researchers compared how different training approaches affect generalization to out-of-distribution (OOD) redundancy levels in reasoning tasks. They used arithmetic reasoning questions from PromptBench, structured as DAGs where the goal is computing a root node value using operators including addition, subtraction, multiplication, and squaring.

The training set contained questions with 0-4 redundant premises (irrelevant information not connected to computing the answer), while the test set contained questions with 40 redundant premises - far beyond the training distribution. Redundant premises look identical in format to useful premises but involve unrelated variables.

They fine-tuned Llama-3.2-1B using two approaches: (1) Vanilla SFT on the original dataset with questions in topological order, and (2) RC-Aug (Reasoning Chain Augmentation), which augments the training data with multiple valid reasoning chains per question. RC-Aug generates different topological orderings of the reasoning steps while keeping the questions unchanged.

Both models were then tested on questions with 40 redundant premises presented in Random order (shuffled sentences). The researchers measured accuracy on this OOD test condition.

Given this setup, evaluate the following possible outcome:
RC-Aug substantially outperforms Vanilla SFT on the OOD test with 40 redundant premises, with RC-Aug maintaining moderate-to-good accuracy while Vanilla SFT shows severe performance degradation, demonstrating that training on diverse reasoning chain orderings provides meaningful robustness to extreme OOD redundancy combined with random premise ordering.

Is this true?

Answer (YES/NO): NO